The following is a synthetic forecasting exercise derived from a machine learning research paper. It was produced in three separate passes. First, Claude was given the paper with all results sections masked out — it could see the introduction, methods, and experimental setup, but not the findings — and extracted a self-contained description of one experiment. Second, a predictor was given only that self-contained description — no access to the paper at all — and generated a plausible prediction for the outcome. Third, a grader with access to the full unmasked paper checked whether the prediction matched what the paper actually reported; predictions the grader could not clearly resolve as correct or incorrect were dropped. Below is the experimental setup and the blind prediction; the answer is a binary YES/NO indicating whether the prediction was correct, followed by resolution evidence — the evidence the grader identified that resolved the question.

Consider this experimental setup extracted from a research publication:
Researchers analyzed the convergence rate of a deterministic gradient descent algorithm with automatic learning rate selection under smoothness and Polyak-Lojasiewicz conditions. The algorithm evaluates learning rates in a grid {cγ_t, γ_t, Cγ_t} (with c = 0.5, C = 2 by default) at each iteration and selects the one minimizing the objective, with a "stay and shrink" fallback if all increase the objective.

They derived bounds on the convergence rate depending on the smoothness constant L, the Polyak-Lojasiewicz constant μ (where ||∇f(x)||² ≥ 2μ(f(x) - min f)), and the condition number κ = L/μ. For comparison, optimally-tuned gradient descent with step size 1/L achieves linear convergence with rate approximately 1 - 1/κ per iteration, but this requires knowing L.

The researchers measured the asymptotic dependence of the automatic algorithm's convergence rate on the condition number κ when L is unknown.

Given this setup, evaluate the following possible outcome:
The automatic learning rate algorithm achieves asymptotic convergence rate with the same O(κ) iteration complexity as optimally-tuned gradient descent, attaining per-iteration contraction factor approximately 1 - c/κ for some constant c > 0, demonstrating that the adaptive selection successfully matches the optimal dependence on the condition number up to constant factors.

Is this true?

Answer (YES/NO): NO